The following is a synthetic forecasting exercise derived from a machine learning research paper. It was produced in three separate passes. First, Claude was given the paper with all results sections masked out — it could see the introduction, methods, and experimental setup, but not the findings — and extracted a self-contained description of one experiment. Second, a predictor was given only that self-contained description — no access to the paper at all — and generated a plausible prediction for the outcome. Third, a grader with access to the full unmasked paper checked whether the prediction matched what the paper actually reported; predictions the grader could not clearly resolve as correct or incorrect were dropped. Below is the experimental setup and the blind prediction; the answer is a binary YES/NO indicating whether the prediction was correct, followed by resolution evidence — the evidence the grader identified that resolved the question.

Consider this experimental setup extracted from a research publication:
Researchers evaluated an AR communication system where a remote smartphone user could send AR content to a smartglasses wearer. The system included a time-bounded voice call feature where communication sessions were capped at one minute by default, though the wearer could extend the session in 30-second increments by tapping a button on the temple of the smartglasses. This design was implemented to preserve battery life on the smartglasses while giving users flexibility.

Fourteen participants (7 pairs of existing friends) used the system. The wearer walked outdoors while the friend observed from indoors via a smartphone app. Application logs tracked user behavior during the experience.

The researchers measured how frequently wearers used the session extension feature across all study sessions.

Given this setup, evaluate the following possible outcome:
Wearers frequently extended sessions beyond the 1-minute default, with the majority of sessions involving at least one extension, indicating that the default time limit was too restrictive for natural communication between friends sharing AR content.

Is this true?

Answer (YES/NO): NO